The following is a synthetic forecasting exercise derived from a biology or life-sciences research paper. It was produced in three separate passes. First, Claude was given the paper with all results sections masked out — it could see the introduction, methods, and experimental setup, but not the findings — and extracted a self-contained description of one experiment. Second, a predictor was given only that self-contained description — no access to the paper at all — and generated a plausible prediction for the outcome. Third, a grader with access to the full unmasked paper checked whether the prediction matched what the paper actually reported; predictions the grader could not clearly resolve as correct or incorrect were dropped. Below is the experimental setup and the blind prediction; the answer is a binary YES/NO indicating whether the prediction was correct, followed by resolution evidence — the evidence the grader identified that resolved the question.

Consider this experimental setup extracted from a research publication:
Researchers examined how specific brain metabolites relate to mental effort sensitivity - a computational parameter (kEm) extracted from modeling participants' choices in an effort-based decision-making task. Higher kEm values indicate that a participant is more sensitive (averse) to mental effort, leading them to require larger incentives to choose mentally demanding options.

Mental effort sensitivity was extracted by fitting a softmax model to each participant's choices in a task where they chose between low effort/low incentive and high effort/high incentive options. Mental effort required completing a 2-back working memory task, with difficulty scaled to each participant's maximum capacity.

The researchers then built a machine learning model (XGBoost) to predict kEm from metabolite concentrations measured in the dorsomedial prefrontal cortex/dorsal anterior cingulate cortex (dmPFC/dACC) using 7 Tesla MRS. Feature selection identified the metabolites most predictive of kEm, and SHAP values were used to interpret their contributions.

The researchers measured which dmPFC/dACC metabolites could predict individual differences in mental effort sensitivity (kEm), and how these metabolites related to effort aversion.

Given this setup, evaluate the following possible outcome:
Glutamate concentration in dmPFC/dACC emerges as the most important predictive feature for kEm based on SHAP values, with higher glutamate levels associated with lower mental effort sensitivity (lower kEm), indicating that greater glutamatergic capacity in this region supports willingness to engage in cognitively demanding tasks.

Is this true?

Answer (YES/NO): NO